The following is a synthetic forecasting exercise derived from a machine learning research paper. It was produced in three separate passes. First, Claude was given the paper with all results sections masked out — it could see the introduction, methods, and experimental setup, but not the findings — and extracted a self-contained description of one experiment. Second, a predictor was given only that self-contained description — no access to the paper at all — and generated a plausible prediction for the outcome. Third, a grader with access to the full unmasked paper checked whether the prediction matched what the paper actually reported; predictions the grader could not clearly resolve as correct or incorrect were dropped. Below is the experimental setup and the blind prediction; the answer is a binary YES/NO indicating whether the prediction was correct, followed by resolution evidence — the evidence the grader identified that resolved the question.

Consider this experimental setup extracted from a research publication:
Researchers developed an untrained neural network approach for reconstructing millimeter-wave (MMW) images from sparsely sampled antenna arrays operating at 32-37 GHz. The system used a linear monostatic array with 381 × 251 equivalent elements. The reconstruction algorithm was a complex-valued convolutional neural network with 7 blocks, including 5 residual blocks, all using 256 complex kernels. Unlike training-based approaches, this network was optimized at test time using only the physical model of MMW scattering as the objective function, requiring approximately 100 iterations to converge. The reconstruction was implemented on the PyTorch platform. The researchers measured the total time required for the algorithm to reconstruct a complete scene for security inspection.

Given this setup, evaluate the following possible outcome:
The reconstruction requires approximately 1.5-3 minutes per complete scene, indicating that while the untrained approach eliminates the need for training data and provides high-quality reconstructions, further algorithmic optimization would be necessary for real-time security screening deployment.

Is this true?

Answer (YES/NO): NO